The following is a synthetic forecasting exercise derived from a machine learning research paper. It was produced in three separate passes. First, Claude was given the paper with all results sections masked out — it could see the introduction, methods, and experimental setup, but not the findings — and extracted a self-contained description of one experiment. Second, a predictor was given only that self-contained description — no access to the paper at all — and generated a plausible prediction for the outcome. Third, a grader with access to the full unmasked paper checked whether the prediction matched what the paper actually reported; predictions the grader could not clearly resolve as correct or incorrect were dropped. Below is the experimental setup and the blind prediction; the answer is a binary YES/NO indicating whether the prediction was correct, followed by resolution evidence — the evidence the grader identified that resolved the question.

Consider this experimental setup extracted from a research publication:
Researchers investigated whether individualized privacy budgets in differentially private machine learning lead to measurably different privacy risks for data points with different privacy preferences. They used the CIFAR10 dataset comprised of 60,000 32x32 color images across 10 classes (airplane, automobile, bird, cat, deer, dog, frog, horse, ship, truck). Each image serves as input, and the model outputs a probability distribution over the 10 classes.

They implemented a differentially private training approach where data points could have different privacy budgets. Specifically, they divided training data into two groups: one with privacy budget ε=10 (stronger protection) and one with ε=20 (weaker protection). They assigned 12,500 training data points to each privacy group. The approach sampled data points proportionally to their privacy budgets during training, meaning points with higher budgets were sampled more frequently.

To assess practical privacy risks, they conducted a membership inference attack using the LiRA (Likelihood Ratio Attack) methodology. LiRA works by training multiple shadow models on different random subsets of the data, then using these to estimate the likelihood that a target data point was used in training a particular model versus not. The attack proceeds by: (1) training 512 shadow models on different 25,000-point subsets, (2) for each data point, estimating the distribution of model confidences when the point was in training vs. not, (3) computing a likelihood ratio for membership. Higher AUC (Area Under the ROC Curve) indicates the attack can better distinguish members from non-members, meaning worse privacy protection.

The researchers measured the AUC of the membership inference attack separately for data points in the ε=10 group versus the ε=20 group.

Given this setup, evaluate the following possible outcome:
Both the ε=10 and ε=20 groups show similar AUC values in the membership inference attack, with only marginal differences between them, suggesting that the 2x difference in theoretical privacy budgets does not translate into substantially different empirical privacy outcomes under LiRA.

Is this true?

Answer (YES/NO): NO